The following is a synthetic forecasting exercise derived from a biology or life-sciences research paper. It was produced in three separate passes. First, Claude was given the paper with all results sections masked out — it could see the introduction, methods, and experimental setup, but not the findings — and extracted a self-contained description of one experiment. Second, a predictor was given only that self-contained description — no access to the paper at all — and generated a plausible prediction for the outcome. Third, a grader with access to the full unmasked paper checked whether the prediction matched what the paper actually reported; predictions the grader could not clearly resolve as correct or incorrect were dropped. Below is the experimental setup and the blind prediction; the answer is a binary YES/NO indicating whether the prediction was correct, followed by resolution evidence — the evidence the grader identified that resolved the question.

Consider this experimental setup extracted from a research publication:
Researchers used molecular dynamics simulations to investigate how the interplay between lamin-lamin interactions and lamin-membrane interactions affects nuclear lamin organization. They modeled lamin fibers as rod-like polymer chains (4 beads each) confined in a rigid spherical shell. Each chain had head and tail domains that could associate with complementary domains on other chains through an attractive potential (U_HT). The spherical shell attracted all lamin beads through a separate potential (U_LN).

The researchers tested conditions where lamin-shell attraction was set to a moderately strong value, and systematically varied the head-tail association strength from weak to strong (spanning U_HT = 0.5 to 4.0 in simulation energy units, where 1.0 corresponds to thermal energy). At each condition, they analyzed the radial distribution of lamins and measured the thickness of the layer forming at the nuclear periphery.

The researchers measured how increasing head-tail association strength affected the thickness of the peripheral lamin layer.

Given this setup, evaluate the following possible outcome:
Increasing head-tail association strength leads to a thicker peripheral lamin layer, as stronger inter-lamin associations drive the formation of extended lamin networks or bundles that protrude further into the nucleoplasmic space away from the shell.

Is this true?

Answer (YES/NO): YES